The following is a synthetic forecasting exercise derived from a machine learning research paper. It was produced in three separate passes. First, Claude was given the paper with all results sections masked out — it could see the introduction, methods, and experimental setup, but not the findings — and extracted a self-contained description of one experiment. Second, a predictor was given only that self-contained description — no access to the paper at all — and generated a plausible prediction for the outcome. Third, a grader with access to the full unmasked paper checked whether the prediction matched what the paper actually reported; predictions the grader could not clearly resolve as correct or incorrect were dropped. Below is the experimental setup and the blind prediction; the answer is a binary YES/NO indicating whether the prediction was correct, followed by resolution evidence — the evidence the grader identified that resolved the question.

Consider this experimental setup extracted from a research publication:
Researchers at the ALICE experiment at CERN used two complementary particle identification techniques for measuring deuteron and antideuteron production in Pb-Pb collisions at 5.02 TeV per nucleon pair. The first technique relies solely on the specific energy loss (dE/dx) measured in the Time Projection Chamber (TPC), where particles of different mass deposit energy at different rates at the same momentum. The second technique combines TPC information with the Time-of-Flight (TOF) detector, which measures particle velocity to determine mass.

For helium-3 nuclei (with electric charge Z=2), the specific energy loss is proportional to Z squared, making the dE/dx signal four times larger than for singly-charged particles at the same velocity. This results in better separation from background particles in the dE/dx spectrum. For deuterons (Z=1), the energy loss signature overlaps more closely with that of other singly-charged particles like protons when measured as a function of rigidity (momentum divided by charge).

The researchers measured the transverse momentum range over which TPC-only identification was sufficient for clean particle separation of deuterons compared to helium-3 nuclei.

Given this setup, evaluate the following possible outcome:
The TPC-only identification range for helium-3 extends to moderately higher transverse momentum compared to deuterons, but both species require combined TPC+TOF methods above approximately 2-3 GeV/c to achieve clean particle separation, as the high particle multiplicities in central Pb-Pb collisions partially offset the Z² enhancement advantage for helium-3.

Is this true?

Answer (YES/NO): NO